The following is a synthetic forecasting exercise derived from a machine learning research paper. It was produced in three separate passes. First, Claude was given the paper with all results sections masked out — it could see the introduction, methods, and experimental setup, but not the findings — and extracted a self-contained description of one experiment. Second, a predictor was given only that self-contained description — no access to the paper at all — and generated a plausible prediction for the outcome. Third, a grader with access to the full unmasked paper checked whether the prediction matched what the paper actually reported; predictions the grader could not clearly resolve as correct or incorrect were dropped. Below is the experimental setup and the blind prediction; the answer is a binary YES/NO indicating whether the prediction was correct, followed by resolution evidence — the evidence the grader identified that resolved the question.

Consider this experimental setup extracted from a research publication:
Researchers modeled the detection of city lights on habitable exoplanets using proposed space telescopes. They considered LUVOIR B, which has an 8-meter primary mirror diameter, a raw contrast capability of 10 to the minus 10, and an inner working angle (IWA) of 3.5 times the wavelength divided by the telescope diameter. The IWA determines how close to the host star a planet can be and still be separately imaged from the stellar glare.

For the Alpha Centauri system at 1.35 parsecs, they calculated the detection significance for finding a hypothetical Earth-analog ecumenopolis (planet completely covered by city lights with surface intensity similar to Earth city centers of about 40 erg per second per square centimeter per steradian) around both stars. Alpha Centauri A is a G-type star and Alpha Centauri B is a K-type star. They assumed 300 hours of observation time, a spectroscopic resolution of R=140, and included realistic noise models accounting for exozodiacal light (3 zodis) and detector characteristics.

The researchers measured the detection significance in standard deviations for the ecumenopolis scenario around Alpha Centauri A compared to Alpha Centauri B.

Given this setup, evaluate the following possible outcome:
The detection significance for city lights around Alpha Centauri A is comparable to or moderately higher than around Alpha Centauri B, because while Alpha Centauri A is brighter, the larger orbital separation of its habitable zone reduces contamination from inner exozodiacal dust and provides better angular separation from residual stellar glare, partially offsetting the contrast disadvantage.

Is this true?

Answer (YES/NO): NO